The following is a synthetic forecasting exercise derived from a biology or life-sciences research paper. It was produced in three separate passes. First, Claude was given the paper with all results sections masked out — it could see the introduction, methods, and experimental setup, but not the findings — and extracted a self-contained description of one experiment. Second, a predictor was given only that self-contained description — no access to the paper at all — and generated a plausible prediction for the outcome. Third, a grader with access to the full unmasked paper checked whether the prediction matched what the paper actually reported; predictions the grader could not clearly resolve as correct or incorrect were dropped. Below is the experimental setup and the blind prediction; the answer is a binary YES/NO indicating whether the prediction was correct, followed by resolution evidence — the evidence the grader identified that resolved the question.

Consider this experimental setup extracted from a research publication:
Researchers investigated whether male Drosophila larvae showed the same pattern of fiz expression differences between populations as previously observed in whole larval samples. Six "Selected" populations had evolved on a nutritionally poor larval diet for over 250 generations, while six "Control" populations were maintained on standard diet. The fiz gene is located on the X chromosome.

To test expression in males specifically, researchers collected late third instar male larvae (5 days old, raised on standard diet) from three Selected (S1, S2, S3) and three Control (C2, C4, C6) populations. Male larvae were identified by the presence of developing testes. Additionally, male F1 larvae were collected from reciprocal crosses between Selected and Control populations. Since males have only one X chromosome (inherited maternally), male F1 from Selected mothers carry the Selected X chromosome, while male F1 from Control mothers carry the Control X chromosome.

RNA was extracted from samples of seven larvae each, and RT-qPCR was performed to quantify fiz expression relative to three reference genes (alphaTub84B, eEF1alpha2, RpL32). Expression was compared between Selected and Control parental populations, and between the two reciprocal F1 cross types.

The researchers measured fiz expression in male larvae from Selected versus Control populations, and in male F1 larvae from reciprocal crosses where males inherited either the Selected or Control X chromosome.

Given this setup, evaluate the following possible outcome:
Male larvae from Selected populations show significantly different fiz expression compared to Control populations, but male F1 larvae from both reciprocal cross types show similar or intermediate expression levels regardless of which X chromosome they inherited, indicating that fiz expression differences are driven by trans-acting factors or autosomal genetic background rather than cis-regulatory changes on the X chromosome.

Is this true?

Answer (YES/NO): NO